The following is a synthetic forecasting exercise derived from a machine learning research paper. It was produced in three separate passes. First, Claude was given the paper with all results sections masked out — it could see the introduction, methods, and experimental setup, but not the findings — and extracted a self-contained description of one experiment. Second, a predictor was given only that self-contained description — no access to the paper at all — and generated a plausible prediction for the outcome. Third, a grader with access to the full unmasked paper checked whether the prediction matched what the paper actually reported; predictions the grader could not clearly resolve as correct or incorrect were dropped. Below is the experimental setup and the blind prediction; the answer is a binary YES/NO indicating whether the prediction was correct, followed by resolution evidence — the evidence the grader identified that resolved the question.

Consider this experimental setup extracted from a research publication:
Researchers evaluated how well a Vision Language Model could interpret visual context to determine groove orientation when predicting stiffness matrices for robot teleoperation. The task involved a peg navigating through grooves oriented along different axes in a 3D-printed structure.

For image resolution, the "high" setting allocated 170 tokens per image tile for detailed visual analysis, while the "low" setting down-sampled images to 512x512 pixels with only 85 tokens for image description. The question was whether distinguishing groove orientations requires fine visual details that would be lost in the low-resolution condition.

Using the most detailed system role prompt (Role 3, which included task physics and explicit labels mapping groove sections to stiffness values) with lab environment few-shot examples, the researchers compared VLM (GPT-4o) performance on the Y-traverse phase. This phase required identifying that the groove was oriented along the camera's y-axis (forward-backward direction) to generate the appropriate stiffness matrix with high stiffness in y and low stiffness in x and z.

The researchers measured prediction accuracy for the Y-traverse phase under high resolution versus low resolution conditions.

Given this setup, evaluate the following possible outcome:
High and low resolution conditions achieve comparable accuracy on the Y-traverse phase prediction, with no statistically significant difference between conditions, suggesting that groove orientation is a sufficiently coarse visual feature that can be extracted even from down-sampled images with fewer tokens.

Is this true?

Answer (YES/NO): NO